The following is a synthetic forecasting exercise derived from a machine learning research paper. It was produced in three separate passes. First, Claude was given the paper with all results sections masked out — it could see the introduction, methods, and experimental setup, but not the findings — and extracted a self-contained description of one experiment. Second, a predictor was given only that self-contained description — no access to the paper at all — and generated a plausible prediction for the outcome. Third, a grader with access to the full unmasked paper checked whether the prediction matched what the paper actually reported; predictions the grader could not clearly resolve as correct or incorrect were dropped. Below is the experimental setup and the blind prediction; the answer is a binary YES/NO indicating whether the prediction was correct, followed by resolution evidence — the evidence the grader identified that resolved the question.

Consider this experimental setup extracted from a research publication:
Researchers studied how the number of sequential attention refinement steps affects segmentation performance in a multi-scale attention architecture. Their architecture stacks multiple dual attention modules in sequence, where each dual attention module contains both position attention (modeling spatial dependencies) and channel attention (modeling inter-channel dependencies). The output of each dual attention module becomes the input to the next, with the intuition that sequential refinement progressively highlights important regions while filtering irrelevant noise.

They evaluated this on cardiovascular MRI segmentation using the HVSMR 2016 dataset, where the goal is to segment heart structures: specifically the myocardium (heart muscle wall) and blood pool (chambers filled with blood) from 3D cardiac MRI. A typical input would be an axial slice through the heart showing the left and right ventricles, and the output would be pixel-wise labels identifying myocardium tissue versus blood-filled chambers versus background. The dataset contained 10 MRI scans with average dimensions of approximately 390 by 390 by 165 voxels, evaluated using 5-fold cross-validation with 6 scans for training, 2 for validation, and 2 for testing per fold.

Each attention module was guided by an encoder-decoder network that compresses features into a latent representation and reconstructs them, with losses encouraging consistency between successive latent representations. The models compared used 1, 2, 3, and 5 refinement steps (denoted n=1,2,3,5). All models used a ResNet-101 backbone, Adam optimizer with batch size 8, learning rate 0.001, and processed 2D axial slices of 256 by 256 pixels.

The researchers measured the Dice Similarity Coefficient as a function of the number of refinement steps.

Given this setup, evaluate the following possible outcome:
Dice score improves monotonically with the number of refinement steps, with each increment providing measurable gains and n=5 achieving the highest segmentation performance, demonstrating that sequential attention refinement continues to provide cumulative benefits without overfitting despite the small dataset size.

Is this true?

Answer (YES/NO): NO